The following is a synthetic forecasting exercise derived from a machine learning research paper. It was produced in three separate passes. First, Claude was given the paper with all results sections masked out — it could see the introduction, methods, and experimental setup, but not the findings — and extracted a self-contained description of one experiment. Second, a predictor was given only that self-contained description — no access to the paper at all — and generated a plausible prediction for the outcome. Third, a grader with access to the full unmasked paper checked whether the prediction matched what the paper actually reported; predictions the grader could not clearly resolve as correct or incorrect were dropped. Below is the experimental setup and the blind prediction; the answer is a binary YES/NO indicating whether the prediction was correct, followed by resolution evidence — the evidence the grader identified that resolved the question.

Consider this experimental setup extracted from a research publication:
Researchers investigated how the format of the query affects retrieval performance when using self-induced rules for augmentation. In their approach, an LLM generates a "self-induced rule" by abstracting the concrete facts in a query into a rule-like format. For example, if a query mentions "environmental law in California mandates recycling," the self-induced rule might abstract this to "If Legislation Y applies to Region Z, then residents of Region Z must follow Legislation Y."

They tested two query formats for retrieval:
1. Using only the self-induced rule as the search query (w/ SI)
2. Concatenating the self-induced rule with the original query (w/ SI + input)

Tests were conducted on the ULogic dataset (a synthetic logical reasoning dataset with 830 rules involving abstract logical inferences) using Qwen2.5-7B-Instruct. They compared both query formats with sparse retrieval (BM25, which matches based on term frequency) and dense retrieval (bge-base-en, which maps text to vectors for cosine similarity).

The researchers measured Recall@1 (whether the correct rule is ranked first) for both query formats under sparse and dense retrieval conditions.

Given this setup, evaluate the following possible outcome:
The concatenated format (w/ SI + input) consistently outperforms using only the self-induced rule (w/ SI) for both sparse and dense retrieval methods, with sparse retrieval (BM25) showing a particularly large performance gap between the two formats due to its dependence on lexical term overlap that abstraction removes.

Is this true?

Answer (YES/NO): NO